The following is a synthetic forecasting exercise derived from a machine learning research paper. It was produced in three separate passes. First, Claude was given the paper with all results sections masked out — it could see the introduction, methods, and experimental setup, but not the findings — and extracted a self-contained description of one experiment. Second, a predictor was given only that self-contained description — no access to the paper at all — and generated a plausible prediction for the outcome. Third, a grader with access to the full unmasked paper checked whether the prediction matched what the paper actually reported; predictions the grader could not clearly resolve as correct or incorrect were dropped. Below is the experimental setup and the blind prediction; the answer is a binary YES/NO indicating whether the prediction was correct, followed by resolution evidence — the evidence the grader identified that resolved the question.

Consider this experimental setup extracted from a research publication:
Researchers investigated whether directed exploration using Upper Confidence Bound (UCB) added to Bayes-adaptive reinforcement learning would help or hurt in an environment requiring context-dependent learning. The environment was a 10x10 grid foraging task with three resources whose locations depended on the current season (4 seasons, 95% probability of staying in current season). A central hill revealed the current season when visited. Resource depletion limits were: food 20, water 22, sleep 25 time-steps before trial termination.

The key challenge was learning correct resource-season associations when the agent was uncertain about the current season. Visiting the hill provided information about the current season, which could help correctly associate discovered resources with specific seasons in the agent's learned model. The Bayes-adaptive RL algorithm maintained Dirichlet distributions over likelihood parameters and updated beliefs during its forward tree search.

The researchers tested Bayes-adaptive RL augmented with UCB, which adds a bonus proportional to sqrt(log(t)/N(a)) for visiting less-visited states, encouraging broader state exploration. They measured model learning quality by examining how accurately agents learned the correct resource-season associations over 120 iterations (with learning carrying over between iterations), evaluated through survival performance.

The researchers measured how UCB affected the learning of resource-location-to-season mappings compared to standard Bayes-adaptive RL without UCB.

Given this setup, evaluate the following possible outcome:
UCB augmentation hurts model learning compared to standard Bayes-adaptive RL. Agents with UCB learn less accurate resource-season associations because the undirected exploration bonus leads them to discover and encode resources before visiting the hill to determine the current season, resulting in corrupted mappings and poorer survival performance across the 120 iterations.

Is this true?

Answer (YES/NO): NO